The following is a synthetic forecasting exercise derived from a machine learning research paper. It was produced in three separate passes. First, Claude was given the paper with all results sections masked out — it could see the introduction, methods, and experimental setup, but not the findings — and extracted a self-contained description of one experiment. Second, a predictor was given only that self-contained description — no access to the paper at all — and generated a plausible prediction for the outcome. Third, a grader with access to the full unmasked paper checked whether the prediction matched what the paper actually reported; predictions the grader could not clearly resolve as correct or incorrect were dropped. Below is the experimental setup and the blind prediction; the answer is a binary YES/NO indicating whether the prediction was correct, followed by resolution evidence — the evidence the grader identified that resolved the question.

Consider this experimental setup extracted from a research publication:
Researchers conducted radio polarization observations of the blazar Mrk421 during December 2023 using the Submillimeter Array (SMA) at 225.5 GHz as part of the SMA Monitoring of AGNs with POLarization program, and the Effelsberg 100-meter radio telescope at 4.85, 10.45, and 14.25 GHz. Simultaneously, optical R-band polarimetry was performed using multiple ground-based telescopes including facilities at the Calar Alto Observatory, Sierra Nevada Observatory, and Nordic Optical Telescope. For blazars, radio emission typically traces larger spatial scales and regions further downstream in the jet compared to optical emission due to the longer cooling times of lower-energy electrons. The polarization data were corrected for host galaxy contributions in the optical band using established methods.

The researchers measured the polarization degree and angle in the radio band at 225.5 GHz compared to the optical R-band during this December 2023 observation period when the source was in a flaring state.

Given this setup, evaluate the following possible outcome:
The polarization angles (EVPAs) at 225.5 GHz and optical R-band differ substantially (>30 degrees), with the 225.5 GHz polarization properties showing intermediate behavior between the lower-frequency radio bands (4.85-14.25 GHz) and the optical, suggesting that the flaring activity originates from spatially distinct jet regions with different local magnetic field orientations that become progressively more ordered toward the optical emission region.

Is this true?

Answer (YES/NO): NO